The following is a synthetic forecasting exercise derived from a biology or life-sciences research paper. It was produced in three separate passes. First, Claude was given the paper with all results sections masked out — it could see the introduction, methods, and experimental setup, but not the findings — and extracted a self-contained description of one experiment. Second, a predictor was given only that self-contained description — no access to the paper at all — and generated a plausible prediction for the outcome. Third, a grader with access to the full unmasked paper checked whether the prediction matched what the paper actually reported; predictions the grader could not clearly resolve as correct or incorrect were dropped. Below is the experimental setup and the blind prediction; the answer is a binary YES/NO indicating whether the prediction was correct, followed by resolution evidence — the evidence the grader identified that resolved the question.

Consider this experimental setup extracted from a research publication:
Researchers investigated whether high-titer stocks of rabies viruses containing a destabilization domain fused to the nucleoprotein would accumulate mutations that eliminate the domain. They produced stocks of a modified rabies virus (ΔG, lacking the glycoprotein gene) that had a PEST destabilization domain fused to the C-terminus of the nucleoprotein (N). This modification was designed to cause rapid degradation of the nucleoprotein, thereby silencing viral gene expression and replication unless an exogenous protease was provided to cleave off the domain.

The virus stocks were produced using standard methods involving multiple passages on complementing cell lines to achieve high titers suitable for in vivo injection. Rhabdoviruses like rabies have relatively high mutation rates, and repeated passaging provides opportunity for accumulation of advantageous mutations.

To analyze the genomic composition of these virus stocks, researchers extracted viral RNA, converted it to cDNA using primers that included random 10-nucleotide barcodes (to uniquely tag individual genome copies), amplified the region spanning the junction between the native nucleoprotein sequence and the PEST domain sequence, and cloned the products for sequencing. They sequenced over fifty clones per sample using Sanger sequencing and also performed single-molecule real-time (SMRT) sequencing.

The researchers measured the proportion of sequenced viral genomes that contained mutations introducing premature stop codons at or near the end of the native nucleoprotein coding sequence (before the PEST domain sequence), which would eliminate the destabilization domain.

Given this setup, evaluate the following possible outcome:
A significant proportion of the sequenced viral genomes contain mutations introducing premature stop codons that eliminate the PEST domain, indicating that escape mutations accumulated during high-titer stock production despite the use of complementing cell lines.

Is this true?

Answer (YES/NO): YES